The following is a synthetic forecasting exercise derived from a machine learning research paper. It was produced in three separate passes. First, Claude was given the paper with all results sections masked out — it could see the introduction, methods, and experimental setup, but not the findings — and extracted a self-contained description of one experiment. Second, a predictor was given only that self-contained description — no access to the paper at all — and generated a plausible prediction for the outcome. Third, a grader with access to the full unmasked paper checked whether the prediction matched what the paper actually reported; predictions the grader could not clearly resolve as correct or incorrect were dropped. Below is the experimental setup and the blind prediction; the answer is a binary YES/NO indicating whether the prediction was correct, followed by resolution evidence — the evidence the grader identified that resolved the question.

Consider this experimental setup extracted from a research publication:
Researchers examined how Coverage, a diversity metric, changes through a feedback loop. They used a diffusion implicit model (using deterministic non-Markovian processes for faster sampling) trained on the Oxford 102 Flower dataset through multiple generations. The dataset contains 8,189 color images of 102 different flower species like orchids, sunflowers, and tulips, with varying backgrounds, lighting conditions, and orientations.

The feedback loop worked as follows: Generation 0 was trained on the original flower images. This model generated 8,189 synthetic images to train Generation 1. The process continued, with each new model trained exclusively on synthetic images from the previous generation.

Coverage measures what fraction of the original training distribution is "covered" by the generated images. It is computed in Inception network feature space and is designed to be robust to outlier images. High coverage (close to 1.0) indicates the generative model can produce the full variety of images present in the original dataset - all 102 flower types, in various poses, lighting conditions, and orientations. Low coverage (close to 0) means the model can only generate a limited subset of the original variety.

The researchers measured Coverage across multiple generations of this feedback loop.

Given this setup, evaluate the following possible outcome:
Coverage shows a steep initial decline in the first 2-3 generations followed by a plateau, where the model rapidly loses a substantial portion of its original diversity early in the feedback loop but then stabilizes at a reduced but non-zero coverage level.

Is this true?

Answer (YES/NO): NO